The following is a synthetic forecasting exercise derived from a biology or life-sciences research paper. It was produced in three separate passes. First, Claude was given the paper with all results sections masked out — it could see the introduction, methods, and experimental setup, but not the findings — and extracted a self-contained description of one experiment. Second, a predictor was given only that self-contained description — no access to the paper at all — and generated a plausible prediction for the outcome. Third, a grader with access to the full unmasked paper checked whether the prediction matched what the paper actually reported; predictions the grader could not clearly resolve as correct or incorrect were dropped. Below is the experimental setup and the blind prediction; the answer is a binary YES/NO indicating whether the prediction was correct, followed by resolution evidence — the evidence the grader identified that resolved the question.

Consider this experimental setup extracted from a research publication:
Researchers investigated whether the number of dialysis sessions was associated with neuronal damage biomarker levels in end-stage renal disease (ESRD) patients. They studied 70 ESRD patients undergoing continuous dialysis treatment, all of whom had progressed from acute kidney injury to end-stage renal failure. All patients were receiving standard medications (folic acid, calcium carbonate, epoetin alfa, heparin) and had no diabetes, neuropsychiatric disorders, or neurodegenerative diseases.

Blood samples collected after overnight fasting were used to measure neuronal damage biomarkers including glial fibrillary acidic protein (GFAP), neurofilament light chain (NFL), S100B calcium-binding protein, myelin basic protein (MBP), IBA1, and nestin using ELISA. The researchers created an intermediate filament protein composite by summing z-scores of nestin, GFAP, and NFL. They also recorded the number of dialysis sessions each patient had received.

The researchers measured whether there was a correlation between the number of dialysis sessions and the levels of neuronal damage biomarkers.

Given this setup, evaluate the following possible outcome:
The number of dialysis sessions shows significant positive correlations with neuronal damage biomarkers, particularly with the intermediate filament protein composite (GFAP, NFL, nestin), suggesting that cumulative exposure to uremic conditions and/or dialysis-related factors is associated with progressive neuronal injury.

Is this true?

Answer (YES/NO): YES